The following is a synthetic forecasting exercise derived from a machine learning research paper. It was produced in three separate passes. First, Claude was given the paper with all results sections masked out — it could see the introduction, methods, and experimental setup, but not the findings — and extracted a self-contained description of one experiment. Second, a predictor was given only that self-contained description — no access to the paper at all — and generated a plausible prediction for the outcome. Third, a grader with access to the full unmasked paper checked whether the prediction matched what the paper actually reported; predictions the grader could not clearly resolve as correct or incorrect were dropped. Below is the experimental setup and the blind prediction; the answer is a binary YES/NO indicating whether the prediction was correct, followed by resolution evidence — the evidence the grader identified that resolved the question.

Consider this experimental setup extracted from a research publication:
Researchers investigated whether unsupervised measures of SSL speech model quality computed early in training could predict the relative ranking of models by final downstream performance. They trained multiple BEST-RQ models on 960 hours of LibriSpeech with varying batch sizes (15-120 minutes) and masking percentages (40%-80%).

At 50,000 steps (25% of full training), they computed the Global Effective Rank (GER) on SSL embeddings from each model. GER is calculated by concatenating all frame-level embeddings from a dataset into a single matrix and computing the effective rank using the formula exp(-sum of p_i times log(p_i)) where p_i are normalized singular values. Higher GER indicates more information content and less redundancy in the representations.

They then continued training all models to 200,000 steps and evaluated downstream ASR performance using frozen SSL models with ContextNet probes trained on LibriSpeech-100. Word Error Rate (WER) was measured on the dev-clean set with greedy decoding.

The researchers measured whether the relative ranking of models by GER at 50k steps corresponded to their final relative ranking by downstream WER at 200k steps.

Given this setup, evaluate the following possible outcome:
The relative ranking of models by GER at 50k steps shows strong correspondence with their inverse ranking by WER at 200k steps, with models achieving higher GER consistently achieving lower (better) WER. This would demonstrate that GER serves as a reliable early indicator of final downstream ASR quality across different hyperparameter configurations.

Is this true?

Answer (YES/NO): YES